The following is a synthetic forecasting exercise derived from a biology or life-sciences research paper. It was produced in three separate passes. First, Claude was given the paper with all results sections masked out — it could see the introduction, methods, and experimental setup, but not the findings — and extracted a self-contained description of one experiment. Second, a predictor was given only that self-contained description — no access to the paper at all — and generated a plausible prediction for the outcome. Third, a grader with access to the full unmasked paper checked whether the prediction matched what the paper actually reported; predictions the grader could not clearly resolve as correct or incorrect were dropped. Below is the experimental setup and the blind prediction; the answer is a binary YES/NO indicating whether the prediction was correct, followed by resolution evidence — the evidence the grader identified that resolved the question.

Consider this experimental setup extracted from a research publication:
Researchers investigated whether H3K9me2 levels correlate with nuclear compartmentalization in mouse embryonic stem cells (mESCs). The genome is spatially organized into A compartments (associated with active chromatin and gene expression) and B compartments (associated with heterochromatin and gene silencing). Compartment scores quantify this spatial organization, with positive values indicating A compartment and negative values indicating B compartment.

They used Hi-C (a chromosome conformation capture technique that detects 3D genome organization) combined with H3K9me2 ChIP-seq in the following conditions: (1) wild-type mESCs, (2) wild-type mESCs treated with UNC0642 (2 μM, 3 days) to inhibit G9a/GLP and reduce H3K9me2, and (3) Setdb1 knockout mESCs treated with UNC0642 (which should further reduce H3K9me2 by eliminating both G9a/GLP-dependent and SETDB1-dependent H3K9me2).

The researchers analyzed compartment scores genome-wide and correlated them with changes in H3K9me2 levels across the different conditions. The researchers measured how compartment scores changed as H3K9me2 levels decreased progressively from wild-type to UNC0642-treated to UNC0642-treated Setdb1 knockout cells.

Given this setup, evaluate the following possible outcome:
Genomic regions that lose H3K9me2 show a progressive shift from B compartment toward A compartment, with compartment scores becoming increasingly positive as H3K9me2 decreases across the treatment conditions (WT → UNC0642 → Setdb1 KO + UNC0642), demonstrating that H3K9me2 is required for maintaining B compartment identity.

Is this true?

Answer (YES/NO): YES